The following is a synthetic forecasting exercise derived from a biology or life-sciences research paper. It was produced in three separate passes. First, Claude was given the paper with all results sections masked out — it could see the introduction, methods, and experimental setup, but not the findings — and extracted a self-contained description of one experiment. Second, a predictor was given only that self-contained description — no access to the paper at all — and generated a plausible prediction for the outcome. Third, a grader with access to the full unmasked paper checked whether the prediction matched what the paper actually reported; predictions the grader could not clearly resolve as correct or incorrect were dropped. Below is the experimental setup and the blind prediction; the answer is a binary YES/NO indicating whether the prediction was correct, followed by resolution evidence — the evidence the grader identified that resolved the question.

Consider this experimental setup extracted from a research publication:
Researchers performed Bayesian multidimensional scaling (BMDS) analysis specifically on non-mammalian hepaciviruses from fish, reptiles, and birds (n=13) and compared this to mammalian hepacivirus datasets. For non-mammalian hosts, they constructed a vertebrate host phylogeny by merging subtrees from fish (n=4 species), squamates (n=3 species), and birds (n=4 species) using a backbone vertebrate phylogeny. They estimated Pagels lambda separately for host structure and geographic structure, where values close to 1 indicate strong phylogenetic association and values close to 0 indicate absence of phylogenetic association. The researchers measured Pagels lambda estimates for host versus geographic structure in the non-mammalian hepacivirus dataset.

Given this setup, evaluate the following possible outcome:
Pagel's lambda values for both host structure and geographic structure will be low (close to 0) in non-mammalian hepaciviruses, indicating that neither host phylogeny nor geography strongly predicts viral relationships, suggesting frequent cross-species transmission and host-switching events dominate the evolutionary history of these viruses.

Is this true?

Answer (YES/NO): NO